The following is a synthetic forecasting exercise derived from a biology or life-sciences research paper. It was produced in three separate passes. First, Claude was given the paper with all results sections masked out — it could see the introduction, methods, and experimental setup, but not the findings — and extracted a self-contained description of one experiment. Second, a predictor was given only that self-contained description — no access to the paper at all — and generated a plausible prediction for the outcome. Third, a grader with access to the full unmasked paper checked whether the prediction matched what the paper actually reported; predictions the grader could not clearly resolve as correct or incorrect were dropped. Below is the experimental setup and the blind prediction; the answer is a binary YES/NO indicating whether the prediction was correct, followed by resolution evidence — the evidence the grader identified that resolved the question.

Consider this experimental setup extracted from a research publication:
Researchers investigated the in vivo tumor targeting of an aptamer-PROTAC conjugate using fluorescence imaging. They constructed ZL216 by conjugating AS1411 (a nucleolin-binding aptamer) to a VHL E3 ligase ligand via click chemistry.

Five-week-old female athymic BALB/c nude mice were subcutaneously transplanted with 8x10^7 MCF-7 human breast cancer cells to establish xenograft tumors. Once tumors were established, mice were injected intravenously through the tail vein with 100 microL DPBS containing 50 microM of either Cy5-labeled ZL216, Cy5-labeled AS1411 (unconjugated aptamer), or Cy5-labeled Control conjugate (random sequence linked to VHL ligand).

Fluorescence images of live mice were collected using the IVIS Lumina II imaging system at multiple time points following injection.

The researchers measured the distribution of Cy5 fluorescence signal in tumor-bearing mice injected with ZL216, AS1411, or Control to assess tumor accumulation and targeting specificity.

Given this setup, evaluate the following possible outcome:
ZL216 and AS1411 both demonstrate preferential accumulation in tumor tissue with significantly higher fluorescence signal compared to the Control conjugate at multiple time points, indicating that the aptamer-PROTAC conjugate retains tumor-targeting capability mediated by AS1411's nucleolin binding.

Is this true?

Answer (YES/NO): YES